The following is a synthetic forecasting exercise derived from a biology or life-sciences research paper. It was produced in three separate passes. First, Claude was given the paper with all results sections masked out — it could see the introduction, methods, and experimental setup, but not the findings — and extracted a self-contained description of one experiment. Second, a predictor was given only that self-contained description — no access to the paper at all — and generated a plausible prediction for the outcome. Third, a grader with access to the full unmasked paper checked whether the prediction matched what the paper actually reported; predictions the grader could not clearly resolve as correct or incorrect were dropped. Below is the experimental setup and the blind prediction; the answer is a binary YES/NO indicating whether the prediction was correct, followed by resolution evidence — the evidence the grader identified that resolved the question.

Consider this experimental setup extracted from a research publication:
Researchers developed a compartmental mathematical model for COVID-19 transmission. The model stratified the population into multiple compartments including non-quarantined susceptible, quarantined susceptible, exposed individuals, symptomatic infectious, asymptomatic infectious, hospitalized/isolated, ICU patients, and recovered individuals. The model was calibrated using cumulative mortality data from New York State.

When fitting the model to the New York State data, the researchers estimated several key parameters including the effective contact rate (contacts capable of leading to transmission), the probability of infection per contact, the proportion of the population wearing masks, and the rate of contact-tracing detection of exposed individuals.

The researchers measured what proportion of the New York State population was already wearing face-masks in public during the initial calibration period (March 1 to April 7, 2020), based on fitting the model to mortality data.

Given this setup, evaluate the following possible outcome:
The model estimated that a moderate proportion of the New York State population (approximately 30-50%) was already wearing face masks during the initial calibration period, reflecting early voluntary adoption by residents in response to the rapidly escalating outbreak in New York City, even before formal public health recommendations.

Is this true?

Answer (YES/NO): NO